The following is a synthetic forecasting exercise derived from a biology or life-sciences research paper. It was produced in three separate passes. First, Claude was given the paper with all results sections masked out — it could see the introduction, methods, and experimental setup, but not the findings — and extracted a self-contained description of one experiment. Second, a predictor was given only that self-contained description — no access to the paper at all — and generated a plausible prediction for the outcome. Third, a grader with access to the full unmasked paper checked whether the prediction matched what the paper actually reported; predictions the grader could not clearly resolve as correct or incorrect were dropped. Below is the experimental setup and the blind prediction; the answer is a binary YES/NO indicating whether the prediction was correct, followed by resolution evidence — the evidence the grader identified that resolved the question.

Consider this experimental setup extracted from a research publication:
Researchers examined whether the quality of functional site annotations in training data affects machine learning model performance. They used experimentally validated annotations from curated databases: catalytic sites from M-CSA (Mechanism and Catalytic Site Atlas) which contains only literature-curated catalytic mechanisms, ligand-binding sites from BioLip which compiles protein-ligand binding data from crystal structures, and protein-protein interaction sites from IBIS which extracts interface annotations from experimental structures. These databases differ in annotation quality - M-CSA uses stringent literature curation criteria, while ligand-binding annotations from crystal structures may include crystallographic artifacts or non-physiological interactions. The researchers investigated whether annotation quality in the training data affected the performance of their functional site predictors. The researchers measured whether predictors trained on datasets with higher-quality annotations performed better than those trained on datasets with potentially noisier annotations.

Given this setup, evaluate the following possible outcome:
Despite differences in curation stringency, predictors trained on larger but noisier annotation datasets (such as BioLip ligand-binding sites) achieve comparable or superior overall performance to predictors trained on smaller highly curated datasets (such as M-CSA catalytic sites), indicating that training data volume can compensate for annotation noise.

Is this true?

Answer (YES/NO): NO